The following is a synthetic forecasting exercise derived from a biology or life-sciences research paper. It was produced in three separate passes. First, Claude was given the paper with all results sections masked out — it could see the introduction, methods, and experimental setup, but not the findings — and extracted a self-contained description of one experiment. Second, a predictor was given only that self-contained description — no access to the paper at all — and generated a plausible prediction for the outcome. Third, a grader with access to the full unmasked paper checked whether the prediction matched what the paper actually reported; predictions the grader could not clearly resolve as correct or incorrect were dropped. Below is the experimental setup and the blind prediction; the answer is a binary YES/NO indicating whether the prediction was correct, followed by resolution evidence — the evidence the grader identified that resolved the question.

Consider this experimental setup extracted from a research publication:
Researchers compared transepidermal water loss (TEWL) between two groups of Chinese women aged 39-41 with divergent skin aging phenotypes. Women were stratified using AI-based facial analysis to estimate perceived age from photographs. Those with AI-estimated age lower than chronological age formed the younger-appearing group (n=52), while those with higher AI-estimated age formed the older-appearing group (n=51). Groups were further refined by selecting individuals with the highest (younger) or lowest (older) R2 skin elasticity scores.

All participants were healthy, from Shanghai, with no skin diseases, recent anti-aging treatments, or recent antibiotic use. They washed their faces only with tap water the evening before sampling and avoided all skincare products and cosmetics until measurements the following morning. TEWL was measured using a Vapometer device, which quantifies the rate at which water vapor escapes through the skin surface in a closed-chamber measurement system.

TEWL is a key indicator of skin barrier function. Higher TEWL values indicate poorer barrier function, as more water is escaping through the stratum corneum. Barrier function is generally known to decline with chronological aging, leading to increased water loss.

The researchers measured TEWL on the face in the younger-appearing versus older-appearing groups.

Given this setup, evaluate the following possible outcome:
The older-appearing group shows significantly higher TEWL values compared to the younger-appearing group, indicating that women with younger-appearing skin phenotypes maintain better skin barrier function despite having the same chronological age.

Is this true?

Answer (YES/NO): NO